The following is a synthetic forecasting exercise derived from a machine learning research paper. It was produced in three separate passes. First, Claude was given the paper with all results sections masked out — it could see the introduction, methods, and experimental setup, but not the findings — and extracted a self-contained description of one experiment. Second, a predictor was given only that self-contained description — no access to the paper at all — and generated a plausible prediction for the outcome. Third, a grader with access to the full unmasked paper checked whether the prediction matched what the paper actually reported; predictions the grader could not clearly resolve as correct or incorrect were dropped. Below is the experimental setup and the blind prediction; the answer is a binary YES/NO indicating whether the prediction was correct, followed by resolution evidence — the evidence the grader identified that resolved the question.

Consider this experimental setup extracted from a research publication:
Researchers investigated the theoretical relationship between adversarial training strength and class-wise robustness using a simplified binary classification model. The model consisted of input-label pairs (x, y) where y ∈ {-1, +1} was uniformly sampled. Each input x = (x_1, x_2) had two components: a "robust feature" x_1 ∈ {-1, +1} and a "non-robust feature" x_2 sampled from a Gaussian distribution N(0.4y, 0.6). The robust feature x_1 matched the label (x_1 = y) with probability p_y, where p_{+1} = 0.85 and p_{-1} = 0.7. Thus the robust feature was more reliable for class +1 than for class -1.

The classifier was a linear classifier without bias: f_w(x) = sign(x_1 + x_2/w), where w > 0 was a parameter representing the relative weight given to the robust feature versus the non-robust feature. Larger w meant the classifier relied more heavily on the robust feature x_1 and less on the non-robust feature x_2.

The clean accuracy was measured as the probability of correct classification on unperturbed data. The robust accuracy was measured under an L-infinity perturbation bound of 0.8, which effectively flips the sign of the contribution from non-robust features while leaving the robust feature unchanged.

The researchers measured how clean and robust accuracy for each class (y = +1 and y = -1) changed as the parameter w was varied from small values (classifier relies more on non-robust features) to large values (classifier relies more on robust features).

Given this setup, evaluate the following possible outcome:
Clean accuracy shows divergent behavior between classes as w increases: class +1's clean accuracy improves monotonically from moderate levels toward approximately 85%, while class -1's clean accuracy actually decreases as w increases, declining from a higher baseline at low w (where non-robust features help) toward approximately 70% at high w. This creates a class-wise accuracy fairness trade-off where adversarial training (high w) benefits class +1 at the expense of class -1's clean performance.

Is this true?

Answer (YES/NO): NO